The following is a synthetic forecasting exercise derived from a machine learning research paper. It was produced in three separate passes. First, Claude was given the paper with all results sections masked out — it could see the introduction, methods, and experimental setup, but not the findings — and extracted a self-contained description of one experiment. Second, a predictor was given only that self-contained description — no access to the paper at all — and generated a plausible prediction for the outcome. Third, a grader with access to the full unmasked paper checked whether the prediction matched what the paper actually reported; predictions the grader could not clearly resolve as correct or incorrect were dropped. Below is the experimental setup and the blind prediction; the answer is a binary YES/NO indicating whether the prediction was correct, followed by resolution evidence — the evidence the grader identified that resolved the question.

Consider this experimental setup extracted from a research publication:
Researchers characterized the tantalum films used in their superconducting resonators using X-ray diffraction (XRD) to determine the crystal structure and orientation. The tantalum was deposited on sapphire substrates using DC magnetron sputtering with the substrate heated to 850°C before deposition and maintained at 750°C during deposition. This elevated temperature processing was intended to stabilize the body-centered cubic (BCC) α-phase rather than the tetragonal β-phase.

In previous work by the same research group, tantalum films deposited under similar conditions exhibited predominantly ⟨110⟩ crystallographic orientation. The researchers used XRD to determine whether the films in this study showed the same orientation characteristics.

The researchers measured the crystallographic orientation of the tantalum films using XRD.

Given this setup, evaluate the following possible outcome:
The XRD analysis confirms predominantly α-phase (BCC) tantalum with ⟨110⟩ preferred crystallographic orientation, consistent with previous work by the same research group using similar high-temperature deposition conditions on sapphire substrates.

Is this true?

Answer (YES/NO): NO